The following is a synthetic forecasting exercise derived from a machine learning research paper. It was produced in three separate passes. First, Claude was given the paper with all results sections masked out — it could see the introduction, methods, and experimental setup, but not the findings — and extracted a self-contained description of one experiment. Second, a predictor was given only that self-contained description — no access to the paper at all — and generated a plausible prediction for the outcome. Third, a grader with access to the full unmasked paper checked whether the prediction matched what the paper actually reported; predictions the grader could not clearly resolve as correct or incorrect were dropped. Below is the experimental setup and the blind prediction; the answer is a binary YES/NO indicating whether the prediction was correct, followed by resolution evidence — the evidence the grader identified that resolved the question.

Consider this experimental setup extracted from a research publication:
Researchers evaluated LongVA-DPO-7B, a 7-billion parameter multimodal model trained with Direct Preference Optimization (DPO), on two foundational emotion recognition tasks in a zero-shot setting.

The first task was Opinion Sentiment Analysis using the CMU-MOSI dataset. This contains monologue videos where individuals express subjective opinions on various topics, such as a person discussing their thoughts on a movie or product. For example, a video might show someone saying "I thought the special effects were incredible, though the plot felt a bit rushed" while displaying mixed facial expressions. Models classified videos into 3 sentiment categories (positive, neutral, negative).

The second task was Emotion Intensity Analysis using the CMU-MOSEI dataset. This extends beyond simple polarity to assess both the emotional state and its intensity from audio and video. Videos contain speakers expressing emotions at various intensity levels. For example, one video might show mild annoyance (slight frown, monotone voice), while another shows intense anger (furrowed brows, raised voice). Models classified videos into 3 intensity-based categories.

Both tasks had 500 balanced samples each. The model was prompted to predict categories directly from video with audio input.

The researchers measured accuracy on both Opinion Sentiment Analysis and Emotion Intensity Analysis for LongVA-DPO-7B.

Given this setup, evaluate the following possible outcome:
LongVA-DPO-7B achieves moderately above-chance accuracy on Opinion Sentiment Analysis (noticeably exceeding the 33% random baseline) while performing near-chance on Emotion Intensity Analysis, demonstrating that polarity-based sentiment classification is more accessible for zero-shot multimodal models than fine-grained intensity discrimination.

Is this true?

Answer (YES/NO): NO